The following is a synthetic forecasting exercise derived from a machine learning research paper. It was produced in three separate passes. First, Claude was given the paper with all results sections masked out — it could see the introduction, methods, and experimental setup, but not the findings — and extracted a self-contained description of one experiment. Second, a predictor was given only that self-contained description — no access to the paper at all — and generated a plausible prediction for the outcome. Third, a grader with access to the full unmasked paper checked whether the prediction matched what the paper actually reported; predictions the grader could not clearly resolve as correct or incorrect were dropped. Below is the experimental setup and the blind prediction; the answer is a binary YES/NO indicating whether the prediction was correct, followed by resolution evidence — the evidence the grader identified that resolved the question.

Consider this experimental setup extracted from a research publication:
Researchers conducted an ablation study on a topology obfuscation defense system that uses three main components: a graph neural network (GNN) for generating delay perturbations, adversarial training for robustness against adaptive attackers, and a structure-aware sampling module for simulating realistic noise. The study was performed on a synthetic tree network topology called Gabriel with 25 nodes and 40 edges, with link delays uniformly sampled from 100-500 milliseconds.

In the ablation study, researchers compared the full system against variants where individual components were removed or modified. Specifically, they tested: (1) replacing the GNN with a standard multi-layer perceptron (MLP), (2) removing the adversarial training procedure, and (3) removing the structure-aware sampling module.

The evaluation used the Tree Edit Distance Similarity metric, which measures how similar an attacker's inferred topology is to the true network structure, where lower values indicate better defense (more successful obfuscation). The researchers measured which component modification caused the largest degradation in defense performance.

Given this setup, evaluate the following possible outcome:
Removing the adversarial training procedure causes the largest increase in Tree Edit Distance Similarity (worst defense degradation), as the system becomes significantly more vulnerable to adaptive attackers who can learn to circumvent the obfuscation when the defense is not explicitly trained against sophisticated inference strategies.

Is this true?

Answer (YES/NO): YES